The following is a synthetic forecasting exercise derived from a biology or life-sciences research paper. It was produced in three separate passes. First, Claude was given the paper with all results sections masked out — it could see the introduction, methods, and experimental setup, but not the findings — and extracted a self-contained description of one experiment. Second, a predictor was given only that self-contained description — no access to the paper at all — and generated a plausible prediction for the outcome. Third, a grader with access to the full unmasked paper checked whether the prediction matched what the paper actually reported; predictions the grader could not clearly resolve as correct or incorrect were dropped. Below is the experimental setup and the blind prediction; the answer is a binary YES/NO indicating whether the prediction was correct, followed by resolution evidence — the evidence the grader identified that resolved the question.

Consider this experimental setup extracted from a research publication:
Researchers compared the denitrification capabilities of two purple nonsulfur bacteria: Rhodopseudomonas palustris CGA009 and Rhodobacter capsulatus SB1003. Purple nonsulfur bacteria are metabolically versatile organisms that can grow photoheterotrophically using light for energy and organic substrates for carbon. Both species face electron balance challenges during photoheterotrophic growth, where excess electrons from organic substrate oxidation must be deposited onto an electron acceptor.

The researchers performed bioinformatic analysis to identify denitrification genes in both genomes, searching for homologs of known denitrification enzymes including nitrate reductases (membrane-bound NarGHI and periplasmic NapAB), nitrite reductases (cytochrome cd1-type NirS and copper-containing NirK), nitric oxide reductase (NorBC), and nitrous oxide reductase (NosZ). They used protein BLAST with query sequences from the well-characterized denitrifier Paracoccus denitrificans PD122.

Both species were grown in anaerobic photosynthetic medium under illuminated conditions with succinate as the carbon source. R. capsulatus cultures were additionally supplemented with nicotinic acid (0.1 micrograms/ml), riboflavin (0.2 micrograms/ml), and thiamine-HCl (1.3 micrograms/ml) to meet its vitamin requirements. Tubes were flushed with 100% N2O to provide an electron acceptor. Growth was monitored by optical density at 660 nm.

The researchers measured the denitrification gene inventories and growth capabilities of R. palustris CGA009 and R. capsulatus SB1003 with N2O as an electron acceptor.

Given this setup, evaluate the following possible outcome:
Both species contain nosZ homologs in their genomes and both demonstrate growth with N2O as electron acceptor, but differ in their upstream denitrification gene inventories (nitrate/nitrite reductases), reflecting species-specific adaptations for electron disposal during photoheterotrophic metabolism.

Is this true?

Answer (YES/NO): NO